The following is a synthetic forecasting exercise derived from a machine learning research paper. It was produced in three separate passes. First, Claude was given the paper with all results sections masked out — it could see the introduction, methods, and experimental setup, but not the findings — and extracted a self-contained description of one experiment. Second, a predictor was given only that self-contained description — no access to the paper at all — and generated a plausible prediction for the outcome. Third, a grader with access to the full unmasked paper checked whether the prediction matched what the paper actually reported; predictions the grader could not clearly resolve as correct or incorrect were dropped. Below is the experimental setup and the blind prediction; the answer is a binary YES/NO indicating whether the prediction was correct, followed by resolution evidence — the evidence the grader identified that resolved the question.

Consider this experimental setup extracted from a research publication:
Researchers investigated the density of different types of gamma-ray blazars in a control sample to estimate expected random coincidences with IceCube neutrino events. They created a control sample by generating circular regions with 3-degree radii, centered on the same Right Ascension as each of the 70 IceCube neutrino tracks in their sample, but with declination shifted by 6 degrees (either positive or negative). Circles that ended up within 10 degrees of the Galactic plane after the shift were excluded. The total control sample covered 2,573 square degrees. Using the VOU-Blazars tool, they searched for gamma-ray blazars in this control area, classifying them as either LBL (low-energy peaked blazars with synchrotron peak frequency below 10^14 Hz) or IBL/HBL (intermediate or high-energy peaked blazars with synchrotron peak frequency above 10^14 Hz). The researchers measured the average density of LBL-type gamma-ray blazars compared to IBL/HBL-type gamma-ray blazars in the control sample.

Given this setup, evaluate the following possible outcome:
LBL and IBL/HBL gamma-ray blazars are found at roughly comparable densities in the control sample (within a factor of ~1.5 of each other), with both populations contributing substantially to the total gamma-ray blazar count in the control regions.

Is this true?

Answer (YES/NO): YES